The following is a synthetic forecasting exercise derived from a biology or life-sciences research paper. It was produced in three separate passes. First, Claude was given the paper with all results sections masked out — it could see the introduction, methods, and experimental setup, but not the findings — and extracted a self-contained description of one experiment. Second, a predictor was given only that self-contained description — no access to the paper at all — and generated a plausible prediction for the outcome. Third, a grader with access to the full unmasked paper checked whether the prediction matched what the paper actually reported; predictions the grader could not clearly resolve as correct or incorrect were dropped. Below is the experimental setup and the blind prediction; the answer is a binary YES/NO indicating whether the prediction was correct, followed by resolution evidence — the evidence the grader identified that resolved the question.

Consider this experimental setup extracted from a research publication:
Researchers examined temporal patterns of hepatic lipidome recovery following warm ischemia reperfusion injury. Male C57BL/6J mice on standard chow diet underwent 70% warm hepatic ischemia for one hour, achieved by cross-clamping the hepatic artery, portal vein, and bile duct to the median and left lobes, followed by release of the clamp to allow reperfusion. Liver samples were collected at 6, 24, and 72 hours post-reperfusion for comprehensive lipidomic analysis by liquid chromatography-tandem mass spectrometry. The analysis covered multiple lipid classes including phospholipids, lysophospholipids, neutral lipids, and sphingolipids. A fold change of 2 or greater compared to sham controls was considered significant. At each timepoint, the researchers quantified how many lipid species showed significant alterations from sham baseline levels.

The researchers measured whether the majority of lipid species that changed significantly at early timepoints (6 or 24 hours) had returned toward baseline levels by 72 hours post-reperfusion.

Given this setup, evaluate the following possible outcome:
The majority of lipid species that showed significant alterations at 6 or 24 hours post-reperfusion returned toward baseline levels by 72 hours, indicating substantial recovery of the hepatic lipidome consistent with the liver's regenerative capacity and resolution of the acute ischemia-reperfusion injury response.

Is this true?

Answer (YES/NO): YES